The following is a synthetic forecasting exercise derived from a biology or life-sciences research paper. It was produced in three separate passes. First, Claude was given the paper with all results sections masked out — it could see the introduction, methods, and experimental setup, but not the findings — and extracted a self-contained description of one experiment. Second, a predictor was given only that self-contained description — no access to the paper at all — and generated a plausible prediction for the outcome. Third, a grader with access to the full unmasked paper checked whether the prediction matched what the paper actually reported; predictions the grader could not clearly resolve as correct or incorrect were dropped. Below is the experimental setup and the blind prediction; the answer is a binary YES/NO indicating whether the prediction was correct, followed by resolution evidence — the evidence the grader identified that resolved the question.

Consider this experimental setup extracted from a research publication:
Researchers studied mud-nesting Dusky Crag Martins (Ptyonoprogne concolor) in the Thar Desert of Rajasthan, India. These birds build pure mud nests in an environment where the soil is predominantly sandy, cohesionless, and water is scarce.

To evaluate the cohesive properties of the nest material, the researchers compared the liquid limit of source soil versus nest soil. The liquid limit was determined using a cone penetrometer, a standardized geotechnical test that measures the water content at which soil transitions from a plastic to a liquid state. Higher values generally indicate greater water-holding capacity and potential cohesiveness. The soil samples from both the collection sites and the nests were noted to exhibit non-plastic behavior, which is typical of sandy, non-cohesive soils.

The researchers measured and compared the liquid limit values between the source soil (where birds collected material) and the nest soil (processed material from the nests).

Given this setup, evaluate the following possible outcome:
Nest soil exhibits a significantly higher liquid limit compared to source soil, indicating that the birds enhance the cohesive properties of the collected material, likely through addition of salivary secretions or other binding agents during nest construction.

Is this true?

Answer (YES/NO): NO